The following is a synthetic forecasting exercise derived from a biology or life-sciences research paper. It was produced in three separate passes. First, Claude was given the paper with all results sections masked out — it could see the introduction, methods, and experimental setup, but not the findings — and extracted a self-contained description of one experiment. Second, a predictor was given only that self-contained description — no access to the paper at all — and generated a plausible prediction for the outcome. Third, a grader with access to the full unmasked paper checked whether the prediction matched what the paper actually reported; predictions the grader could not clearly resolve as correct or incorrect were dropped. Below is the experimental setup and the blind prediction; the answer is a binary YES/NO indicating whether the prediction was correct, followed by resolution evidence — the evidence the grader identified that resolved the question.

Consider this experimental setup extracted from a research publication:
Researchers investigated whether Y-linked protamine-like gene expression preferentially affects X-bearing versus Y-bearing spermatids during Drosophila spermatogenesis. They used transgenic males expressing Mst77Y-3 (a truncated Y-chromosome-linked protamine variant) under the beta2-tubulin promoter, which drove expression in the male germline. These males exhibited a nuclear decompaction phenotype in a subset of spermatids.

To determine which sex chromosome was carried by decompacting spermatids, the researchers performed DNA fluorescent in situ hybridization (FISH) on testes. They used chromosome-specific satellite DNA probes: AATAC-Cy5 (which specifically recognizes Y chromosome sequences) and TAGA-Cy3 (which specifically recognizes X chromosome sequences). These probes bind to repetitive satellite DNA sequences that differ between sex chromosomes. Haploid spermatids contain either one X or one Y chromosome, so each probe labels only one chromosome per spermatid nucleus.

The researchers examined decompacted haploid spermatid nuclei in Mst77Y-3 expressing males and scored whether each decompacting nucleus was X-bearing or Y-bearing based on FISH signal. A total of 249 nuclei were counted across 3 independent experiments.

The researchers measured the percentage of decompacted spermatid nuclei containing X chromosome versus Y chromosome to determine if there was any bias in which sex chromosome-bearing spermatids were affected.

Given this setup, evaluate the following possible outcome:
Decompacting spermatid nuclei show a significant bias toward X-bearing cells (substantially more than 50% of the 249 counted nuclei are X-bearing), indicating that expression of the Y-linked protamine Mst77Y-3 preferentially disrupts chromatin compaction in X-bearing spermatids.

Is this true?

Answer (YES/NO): YES